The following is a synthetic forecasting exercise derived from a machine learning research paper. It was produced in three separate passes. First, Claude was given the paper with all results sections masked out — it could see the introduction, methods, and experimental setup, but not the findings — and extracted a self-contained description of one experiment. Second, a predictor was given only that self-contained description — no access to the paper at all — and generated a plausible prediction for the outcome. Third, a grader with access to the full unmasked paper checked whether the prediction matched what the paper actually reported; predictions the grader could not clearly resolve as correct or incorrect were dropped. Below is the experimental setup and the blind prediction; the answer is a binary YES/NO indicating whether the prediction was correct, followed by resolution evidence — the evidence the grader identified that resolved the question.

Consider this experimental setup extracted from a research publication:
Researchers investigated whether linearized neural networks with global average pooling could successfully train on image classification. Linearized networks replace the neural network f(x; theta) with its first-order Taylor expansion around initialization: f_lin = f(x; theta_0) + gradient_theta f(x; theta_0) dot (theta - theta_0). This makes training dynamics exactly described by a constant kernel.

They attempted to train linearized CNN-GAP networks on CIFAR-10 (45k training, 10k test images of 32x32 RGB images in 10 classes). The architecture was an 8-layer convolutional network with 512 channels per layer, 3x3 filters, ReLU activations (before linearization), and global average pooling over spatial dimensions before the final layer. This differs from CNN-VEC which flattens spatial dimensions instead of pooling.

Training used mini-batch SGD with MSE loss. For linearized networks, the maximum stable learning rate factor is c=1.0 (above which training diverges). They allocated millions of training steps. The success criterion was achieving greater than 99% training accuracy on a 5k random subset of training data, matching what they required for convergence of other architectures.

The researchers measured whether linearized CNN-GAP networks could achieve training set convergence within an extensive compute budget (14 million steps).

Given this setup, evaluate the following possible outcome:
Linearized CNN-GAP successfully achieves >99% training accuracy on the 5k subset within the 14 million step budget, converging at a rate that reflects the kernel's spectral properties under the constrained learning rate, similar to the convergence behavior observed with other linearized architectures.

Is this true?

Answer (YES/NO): NO